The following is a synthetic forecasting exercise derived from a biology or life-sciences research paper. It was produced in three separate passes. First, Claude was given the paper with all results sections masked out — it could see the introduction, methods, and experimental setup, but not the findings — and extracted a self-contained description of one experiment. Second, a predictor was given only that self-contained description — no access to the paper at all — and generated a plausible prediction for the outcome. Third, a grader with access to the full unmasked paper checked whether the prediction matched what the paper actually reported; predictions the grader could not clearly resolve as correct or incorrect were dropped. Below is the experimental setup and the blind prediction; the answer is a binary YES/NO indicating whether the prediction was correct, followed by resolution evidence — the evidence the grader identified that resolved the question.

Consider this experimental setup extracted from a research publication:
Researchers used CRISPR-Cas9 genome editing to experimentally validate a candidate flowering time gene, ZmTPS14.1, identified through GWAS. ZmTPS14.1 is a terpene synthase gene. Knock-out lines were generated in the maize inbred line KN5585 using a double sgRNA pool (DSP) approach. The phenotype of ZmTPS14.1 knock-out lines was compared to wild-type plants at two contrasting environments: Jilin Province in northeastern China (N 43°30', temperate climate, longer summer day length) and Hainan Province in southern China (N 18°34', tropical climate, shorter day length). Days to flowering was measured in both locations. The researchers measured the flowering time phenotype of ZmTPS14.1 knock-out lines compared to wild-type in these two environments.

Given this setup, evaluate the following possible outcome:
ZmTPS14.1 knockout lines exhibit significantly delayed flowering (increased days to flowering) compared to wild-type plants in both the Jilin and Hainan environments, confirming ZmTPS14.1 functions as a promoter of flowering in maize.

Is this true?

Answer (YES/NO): NO